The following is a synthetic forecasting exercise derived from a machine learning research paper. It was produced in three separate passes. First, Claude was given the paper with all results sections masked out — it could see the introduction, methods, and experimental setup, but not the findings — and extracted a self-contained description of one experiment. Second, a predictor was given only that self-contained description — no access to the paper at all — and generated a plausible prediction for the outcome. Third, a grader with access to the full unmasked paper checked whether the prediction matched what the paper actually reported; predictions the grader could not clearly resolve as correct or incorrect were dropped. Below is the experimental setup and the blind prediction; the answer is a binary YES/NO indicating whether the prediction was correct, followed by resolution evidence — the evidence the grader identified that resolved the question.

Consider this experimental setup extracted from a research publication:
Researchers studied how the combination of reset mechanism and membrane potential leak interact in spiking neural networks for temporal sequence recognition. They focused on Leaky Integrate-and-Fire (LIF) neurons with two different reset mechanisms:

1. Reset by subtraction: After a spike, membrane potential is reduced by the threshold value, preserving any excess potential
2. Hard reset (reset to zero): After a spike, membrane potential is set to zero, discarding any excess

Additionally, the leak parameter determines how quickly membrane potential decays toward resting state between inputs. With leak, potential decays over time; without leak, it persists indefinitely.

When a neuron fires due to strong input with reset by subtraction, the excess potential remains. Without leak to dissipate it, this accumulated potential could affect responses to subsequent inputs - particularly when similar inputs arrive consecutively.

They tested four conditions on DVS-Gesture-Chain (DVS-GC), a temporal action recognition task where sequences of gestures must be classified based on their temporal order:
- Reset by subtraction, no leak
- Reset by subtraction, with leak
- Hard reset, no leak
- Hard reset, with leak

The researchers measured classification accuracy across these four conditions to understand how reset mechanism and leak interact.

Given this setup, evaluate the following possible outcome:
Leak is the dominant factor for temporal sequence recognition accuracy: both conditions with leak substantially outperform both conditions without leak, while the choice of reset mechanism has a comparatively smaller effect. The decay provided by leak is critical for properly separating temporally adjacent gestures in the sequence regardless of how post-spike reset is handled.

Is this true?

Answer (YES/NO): NO